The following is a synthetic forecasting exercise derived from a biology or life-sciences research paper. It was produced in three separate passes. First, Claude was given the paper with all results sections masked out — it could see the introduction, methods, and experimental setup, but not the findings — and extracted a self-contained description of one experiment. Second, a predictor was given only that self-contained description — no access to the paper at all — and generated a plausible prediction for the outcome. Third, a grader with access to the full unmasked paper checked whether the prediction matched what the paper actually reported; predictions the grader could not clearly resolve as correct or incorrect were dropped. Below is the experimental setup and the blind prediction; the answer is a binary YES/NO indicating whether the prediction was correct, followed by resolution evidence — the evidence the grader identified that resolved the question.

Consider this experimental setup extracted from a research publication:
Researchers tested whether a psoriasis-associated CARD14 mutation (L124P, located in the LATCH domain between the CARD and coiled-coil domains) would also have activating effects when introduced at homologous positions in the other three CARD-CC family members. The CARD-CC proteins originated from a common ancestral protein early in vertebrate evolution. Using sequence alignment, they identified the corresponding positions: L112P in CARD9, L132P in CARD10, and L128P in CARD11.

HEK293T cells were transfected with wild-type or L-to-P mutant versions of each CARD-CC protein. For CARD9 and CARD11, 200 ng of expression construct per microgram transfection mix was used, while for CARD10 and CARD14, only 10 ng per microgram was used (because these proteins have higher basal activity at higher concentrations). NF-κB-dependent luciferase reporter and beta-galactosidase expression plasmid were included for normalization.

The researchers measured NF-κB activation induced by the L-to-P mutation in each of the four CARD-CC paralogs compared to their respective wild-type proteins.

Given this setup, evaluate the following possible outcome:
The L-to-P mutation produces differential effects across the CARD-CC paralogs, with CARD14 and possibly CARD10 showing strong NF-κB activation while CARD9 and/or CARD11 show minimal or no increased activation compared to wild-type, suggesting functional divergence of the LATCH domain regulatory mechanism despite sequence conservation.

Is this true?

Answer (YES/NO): NO